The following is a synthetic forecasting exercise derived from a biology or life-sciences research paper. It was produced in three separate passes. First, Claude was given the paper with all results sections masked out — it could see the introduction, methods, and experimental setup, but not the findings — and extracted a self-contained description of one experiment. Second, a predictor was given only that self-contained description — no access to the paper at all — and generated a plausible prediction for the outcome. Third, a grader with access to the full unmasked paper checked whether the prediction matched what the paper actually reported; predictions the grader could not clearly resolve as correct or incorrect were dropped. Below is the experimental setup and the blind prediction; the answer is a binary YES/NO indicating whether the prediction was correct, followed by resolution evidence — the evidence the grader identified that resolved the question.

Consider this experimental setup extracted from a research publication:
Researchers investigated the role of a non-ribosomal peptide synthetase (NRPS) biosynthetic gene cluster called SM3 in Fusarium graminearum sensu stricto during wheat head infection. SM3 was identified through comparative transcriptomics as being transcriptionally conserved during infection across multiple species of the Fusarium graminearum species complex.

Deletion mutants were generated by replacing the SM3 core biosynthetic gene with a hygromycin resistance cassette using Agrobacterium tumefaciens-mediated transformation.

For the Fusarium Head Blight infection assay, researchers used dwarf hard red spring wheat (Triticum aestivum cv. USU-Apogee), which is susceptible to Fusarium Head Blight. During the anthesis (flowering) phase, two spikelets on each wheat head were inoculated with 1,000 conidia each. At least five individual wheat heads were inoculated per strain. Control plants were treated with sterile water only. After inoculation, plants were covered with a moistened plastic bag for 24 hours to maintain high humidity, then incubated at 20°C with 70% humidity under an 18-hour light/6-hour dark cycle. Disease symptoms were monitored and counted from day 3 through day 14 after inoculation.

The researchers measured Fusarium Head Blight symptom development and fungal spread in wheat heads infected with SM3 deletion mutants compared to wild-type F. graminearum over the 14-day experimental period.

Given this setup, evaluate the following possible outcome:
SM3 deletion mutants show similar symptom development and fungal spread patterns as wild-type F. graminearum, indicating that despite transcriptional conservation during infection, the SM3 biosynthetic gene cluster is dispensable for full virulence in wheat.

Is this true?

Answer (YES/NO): NO